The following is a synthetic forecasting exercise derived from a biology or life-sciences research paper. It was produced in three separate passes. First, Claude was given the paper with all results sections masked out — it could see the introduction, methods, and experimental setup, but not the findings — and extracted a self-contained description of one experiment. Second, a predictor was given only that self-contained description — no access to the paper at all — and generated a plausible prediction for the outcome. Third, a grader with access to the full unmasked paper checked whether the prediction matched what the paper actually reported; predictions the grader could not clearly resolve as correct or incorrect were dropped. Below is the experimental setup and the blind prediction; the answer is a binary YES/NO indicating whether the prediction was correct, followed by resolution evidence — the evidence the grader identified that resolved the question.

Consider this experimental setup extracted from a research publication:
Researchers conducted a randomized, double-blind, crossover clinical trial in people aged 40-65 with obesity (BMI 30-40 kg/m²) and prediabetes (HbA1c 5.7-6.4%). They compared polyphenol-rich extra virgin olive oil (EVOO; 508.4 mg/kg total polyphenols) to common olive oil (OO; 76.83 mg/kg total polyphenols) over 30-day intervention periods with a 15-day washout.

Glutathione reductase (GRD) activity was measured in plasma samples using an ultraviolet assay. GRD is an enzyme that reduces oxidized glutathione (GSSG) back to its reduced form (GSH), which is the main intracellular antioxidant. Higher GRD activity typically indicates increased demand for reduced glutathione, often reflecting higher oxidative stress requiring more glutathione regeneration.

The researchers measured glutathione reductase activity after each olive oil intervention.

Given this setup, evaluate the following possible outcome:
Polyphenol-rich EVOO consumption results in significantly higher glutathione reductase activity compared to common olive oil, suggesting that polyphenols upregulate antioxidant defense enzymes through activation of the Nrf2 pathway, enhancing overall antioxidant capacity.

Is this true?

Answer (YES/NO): NO